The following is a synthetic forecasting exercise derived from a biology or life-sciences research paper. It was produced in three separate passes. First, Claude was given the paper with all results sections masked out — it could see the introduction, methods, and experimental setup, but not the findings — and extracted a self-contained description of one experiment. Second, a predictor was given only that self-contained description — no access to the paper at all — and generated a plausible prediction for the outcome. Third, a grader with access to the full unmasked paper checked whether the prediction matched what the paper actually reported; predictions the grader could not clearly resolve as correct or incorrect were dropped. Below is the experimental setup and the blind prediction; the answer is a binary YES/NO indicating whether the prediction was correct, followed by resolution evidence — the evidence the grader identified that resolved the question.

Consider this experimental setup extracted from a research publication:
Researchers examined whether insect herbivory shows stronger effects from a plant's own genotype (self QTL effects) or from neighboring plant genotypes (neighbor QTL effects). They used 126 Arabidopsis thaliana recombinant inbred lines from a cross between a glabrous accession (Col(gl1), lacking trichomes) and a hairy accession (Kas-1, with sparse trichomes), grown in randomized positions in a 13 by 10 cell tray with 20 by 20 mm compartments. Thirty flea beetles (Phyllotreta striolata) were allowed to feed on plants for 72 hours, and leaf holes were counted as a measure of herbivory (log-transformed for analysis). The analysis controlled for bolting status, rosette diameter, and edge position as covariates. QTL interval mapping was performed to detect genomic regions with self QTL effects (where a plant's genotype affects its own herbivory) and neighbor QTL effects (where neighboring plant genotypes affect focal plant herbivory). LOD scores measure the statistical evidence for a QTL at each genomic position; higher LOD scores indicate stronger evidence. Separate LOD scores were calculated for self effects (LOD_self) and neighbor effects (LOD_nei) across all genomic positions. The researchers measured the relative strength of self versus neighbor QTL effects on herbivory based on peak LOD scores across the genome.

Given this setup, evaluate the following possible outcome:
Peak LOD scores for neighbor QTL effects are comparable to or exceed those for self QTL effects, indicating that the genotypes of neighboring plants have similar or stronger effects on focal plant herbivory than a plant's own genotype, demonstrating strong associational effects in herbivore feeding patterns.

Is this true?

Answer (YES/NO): NO